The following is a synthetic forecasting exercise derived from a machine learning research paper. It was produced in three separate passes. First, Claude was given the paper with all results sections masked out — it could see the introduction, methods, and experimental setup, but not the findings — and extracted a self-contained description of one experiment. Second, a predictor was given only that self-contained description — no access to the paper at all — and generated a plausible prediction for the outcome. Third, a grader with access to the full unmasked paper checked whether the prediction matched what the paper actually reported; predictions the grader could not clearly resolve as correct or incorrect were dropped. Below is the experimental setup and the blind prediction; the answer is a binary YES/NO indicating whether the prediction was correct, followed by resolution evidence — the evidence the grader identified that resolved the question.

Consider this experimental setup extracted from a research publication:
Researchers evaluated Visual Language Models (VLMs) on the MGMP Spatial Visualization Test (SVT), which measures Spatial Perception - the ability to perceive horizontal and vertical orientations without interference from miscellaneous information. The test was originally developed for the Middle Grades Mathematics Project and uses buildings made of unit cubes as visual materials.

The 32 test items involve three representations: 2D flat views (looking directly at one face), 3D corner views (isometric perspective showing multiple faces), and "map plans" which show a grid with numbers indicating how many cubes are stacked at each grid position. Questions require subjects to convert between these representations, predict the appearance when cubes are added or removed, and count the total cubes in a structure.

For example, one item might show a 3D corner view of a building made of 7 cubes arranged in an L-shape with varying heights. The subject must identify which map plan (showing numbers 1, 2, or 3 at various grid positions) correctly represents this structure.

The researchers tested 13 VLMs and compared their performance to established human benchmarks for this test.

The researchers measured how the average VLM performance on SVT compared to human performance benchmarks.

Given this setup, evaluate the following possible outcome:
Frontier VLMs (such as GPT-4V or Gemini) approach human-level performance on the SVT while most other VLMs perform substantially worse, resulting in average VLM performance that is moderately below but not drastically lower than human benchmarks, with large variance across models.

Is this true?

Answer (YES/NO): NO